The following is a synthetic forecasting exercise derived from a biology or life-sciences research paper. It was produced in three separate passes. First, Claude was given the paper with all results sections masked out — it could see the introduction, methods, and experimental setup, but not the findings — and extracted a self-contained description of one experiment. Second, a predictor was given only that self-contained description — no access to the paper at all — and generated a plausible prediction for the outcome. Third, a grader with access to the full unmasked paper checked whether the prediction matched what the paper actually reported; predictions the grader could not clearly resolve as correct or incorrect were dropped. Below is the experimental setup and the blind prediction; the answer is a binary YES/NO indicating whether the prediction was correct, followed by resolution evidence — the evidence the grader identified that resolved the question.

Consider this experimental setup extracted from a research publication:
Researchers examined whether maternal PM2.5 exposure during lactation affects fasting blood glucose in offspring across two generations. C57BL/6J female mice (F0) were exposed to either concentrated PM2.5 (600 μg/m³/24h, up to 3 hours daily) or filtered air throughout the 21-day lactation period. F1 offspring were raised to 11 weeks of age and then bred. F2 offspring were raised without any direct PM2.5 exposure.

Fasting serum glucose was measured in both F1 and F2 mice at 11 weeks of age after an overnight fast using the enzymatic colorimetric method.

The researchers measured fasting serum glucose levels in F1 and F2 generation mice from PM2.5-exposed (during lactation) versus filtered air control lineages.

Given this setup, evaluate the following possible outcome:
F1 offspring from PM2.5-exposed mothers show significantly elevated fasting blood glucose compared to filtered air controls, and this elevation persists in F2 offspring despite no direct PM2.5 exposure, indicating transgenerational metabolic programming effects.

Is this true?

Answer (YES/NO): YES